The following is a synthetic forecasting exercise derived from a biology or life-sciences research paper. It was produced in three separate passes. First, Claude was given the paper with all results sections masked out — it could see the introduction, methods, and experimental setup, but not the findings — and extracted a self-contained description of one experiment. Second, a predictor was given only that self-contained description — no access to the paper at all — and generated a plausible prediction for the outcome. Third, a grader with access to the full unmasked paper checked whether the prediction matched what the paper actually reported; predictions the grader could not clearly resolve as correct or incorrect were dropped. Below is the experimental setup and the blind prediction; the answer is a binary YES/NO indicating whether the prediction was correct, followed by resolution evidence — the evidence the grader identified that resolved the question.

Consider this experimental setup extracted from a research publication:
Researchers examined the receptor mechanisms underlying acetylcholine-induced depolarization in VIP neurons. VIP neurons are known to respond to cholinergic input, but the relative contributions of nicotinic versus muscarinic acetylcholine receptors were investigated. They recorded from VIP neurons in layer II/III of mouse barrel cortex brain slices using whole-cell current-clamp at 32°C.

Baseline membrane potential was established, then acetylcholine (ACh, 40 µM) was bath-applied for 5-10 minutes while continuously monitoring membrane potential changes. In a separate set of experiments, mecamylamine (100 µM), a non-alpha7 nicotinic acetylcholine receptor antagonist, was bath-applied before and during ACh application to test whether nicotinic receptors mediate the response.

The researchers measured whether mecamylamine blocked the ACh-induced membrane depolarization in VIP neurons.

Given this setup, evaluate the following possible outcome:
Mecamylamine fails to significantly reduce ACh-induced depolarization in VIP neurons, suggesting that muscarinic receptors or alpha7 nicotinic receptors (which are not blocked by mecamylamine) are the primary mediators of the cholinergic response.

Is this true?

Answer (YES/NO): NO